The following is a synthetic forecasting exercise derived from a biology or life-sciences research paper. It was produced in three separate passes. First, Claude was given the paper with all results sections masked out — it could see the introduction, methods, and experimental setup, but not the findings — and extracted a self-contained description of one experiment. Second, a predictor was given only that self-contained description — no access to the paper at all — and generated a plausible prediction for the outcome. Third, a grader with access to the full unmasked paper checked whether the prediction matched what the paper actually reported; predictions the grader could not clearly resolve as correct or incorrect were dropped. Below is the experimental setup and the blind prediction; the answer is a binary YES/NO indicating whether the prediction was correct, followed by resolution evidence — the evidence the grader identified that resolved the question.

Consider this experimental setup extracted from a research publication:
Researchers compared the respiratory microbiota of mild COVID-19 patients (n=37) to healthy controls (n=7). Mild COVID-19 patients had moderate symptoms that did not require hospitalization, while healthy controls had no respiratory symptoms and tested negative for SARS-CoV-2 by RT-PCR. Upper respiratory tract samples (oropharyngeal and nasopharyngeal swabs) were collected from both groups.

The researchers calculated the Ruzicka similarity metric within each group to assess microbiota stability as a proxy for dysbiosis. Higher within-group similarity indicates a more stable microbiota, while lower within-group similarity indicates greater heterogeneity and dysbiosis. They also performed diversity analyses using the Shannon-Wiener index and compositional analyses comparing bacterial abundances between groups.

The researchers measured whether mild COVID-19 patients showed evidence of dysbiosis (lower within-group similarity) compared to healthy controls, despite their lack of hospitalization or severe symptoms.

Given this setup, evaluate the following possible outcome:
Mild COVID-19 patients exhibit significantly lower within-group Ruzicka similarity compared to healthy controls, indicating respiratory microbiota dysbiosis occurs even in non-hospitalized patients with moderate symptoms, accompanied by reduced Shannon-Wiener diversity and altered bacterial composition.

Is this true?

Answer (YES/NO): YES